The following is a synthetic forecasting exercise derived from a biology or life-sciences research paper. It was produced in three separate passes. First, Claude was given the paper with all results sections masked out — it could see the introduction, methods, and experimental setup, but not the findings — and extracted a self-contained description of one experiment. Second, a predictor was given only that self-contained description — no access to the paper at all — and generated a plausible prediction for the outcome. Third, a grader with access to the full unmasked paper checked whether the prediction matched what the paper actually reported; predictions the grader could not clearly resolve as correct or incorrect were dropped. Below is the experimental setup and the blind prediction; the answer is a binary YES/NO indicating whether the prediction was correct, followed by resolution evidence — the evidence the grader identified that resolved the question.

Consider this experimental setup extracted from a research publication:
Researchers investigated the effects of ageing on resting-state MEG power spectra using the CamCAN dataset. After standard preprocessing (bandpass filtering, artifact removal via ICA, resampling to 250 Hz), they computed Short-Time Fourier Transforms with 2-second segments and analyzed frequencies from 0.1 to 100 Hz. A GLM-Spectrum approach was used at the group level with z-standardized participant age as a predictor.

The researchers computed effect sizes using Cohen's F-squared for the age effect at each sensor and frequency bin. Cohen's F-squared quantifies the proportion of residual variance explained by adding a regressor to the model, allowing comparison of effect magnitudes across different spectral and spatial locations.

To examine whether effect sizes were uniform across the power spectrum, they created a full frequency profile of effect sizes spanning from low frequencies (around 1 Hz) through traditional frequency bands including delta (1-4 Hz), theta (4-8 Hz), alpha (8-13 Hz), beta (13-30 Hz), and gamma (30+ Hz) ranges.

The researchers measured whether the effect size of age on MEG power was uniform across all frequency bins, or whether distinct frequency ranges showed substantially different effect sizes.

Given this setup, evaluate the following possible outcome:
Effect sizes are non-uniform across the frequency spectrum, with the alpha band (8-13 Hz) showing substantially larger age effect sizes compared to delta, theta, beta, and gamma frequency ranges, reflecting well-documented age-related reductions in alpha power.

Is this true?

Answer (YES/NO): NO